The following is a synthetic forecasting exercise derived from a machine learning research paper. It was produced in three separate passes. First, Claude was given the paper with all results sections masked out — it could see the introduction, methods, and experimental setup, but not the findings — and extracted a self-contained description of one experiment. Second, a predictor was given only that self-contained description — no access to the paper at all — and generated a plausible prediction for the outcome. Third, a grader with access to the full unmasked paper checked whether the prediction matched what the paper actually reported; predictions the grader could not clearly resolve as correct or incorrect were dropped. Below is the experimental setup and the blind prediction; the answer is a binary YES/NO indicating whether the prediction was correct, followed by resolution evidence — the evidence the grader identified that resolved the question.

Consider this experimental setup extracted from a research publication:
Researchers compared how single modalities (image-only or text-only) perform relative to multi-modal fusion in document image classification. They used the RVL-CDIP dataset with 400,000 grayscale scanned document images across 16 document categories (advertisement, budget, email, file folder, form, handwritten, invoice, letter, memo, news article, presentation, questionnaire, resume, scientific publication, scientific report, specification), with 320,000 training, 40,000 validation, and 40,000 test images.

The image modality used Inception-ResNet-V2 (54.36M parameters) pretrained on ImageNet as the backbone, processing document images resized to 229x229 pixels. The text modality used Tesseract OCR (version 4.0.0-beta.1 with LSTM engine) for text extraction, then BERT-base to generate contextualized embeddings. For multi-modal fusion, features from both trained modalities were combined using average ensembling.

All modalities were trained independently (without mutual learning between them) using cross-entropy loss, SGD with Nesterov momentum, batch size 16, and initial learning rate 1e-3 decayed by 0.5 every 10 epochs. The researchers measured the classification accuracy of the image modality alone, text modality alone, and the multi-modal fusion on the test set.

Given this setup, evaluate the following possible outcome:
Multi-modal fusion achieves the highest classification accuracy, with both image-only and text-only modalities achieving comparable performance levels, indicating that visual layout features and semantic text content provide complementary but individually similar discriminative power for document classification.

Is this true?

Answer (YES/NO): YES